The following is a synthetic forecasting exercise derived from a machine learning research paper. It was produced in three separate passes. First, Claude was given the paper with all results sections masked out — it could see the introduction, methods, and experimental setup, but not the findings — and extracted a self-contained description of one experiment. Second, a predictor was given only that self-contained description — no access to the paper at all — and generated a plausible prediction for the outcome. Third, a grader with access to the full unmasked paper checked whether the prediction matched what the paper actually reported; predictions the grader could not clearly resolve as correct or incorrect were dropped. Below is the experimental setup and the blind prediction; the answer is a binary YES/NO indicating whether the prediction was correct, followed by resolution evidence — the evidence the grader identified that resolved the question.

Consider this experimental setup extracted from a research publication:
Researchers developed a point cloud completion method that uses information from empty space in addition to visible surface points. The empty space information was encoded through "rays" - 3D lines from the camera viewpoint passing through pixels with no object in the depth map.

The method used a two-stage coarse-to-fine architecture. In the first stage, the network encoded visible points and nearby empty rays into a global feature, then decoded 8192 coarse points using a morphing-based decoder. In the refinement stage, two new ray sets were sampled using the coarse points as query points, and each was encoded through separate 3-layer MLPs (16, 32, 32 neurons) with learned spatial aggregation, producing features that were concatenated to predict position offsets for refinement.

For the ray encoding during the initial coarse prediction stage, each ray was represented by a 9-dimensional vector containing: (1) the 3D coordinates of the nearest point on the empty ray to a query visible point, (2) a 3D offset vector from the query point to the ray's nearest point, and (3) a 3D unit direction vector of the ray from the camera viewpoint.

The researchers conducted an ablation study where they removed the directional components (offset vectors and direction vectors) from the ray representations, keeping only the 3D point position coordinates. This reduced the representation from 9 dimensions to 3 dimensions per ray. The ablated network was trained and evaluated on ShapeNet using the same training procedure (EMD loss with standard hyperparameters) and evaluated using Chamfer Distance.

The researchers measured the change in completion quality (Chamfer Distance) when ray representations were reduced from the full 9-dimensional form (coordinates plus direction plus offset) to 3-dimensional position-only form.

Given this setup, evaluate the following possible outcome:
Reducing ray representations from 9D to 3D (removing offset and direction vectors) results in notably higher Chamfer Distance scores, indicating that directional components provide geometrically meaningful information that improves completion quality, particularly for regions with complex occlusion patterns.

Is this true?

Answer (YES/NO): NO